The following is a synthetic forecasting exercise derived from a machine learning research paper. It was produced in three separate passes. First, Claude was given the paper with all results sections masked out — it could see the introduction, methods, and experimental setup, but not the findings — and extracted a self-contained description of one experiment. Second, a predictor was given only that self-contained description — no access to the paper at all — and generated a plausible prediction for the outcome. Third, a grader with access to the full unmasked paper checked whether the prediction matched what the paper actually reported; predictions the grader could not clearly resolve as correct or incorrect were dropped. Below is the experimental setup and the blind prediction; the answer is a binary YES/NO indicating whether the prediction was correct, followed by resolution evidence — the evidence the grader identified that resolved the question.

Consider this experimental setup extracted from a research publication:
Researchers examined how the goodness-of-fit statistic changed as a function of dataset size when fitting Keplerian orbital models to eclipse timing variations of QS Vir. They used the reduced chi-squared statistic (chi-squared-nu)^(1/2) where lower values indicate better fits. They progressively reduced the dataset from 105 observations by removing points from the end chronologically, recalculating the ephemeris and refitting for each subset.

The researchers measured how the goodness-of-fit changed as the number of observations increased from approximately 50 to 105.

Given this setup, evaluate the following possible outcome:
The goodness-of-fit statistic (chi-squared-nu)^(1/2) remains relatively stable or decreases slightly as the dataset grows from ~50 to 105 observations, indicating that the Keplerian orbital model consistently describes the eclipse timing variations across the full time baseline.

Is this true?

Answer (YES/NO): NO